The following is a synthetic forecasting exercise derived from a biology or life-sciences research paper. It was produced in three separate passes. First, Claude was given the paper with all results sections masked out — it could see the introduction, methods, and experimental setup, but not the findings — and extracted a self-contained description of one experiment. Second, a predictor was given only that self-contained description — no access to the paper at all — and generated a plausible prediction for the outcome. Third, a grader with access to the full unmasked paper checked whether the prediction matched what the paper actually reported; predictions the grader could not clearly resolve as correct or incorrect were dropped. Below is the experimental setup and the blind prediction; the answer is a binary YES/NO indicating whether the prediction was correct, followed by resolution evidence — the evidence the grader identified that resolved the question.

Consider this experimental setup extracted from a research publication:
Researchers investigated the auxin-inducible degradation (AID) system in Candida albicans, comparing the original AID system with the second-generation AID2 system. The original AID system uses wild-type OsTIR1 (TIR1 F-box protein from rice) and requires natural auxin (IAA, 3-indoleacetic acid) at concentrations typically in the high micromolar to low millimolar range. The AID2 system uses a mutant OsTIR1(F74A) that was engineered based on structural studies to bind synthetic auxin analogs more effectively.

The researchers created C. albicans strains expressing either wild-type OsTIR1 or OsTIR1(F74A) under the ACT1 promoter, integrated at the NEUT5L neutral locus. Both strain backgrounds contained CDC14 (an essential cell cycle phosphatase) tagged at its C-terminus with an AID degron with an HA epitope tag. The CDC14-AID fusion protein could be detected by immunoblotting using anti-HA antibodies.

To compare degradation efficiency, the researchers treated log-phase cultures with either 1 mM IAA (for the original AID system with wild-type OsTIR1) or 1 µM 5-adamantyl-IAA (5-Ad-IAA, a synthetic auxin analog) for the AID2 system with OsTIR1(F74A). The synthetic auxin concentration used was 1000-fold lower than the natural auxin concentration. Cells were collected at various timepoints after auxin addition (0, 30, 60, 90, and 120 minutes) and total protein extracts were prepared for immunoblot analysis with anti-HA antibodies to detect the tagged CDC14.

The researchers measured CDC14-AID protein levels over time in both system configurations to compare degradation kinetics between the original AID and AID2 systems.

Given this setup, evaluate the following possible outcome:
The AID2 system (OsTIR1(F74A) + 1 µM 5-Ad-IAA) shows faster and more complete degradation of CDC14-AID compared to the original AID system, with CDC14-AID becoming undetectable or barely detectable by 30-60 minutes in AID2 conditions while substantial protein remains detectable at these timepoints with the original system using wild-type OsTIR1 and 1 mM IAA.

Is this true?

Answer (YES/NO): NO